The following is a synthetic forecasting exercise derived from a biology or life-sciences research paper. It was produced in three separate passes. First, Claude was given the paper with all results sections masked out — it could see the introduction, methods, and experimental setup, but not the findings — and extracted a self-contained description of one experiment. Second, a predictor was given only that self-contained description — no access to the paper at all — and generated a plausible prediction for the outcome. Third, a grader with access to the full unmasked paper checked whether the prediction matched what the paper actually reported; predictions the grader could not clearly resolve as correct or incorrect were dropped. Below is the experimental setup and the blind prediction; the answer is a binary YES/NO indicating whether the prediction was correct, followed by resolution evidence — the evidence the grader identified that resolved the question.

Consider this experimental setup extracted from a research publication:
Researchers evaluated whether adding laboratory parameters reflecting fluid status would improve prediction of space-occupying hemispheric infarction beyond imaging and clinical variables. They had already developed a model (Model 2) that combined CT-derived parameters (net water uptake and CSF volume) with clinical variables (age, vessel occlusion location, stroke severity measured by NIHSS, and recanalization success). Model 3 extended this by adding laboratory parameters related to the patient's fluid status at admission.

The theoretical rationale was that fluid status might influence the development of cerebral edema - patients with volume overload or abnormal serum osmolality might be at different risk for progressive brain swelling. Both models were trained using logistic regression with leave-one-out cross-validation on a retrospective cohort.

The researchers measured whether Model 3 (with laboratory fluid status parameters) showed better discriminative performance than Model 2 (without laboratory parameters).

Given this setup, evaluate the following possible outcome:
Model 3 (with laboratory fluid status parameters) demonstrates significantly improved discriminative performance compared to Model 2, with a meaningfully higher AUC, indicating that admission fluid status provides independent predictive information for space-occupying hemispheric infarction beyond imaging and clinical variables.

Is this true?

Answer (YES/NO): NO